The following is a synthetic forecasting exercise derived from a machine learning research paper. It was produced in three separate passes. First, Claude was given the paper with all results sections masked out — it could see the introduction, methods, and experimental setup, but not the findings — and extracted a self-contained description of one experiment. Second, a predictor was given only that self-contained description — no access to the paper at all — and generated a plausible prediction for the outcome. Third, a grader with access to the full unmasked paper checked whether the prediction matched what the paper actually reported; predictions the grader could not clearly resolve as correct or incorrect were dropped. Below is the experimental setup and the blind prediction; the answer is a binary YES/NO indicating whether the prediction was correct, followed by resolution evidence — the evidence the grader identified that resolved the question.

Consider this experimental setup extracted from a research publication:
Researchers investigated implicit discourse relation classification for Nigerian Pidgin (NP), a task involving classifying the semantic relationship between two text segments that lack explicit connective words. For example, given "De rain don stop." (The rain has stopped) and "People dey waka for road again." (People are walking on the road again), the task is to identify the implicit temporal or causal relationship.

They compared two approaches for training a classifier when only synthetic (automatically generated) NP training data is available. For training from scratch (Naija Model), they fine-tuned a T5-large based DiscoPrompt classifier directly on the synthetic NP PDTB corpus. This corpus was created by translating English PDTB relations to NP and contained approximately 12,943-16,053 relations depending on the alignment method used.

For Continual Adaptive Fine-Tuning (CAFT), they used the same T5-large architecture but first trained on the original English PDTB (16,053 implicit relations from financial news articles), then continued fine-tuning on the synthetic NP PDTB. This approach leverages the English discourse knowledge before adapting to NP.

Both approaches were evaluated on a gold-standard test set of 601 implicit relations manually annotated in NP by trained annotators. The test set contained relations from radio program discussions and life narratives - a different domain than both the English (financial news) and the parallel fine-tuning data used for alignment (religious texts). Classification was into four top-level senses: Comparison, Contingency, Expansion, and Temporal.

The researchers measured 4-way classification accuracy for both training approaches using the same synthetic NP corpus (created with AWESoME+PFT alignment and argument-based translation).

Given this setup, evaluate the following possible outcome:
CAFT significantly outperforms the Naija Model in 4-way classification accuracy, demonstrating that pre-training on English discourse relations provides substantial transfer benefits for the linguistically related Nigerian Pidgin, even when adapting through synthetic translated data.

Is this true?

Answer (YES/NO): YES